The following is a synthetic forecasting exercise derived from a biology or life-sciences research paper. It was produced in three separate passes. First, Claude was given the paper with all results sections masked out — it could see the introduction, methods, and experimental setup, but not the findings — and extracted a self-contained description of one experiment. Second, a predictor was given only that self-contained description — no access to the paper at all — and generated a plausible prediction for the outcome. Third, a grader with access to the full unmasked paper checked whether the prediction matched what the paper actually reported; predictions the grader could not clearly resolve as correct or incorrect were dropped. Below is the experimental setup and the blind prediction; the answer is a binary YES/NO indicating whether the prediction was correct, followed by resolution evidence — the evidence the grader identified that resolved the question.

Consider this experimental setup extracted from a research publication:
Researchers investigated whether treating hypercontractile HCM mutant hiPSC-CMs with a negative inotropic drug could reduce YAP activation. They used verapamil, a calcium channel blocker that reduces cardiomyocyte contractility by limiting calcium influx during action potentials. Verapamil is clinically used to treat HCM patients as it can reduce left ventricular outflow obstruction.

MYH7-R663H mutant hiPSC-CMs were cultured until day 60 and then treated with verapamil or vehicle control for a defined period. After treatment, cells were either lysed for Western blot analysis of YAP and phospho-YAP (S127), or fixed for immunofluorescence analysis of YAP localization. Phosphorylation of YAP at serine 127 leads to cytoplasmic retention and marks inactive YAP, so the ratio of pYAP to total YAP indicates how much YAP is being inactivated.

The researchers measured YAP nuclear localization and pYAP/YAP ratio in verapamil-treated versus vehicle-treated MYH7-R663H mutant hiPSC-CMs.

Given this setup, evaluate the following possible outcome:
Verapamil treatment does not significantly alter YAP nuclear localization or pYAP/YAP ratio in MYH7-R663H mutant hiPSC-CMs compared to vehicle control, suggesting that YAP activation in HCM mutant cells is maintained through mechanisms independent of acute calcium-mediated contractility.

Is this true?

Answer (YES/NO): NO